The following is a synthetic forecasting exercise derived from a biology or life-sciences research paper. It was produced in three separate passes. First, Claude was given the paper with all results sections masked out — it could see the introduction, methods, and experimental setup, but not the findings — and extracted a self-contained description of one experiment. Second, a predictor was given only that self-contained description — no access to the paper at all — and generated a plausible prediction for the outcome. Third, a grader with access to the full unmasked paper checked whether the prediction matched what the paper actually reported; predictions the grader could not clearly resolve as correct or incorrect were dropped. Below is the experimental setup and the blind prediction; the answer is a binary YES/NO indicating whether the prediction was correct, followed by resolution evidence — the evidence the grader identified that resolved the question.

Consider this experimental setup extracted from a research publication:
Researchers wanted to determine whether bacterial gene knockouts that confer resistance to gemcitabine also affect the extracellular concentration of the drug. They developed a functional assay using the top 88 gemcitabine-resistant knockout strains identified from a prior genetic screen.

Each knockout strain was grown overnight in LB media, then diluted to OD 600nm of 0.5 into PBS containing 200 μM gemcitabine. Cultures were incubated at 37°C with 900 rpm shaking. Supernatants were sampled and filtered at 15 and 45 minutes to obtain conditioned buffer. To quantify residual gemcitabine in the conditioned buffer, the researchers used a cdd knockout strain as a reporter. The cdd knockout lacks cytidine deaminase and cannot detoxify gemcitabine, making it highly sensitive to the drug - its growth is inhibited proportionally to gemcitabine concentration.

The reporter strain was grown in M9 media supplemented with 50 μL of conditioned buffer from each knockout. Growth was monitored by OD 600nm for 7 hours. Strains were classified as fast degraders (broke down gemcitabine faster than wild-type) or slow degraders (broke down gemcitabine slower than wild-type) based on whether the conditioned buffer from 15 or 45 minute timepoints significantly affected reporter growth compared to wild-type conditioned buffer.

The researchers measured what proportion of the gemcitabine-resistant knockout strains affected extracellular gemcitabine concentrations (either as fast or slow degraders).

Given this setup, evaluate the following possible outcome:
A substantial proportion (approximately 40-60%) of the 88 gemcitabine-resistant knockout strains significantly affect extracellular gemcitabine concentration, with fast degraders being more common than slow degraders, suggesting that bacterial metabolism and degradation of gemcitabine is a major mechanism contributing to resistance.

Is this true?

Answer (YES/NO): NO